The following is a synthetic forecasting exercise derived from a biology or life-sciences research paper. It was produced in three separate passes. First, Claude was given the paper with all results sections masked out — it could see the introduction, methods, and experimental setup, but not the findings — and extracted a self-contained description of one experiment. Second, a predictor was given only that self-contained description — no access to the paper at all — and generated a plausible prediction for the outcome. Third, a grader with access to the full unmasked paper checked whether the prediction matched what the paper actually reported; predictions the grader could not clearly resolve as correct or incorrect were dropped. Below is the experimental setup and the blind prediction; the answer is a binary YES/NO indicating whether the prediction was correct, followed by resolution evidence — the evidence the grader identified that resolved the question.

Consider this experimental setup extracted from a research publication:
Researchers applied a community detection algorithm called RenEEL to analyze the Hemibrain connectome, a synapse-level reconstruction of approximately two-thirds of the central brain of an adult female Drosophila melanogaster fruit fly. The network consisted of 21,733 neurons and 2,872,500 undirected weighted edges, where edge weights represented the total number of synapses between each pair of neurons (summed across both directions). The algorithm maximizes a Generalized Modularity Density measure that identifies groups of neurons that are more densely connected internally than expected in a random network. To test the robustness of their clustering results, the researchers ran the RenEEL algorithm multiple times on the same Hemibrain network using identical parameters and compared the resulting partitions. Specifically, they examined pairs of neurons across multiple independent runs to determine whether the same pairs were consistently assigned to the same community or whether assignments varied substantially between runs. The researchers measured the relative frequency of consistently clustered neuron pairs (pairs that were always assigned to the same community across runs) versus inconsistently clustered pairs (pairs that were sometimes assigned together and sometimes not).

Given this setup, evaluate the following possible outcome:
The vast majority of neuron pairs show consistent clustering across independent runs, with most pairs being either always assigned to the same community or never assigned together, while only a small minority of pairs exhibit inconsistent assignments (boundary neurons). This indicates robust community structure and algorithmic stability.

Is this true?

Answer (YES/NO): YES